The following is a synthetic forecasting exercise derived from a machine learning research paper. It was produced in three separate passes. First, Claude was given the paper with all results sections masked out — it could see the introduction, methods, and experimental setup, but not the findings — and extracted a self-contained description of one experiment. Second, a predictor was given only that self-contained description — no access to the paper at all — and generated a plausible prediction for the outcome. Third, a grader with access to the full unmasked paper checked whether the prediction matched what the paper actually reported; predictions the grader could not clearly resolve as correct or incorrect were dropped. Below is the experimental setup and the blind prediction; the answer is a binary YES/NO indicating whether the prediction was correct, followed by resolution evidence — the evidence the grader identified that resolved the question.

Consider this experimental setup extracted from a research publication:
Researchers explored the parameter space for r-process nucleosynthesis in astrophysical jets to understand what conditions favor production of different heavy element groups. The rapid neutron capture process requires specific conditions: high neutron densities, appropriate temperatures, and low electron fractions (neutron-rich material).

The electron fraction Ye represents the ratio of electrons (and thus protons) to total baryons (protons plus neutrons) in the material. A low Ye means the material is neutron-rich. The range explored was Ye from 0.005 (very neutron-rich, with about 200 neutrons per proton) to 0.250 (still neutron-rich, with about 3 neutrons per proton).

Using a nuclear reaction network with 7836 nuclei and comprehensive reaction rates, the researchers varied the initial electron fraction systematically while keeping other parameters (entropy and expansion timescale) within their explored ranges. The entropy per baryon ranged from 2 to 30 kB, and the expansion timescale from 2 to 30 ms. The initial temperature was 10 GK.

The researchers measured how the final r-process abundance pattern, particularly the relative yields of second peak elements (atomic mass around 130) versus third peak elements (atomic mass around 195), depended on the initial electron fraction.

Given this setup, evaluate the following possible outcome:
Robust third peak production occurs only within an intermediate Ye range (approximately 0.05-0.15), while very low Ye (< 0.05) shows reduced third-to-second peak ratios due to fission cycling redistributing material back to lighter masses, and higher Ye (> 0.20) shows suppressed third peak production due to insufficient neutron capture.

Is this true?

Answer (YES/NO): NO